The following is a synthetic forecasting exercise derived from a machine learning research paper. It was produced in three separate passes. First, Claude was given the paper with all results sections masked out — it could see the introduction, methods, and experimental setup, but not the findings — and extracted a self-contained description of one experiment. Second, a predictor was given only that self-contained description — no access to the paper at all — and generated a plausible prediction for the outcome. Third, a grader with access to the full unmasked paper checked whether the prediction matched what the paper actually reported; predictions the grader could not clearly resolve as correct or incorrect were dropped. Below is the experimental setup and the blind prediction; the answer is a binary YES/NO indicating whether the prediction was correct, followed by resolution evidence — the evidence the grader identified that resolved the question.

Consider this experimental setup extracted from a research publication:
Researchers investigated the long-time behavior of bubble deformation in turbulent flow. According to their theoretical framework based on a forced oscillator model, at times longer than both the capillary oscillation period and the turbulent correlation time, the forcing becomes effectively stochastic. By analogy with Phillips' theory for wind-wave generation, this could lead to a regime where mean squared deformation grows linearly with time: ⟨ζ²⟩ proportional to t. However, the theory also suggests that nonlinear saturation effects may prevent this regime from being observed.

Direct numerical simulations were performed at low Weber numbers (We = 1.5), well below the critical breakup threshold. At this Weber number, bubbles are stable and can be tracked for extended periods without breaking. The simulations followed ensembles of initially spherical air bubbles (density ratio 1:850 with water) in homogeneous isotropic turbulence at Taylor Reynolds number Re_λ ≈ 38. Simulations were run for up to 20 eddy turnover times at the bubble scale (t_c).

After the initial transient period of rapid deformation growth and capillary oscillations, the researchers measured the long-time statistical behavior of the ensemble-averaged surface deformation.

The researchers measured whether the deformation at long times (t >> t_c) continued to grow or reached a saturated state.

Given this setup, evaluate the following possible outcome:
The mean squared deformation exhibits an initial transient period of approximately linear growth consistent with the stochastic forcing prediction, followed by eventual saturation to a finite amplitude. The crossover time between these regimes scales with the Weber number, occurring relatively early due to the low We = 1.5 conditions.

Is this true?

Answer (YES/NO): NO